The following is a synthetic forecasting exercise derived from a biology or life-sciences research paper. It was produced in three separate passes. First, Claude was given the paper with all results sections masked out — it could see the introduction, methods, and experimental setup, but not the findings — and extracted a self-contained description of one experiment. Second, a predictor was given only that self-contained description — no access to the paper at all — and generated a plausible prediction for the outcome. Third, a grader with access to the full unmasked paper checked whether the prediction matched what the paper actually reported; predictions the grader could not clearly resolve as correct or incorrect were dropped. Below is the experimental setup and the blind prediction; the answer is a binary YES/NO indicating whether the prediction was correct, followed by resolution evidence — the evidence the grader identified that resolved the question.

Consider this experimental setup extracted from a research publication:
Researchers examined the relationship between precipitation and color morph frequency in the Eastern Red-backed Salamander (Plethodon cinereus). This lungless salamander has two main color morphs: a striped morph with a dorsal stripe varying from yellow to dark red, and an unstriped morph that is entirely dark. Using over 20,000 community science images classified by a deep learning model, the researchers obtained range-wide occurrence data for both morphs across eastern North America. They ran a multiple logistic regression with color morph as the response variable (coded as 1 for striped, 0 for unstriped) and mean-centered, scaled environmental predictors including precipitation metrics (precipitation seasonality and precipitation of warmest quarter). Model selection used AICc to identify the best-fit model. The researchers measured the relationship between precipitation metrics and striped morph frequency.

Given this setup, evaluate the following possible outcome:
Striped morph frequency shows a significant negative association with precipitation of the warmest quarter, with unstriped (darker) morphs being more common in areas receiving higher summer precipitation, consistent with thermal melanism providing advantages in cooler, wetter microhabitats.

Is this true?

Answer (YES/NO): NO